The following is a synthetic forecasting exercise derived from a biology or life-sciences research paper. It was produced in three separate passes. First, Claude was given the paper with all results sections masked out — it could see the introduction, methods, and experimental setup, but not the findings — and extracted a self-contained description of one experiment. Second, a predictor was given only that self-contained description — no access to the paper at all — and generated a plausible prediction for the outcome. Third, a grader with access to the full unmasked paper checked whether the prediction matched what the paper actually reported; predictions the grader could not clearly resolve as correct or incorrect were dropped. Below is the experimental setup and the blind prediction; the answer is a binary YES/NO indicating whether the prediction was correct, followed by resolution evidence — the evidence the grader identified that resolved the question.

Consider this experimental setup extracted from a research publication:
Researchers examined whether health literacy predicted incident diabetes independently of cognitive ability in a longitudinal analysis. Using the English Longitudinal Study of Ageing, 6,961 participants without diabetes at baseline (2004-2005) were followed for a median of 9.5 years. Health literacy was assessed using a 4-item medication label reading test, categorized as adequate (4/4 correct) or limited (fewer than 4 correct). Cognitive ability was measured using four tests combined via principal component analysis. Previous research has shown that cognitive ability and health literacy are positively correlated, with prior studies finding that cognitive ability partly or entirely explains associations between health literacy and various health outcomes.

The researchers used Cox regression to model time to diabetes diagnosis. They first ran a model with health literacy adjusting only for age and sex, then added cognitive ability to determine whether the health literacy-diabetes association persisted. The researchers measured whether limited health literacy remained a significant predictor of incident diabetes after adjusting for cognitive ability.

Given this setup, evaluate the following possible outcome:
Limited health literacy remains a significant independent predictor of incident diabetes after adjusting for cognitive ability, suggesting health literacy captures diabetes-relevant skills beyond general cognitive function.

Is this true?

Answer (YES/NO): YES